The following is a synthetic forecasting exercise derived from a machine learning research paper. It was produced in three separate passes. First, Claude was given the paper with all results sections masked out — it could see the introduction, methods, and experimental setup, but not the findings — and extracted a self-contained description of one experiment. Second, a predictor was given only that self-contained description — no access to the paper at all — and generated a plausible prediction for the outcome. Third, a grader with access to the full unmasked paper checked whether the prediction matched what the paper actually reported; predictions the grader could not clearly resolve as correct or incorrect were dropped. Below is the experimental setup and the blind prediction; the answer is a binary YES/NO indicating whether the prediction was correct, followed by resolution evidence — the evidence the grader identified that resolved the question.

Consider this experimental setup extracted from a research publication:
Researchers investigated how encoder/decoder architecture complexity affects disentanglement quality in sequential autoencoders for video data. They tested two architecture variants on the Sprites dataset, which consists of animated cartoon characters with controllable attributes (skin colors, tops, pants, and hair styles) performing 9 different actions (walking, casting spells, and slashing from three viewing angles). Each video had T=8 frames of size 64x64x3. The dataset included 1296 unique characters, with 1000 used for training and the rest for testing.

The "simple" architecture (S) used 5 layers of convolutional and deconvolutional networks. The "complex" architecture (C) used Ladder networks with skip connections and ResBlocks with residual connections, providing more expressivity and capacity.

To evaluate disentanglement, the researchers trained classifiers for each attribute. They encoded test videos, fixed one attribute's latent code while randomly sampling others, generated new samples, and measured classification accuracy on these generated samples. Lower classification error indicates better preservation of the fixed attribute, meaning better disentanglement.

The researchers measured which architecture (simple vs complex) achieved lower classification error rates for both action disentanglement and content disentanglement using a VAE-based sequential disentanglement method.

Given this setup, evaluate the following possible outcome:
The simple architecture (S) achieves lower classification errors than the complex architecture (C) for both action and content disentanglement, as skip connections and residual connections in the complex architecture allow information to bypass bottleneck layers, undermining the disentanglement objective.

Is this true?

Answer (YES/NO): YES